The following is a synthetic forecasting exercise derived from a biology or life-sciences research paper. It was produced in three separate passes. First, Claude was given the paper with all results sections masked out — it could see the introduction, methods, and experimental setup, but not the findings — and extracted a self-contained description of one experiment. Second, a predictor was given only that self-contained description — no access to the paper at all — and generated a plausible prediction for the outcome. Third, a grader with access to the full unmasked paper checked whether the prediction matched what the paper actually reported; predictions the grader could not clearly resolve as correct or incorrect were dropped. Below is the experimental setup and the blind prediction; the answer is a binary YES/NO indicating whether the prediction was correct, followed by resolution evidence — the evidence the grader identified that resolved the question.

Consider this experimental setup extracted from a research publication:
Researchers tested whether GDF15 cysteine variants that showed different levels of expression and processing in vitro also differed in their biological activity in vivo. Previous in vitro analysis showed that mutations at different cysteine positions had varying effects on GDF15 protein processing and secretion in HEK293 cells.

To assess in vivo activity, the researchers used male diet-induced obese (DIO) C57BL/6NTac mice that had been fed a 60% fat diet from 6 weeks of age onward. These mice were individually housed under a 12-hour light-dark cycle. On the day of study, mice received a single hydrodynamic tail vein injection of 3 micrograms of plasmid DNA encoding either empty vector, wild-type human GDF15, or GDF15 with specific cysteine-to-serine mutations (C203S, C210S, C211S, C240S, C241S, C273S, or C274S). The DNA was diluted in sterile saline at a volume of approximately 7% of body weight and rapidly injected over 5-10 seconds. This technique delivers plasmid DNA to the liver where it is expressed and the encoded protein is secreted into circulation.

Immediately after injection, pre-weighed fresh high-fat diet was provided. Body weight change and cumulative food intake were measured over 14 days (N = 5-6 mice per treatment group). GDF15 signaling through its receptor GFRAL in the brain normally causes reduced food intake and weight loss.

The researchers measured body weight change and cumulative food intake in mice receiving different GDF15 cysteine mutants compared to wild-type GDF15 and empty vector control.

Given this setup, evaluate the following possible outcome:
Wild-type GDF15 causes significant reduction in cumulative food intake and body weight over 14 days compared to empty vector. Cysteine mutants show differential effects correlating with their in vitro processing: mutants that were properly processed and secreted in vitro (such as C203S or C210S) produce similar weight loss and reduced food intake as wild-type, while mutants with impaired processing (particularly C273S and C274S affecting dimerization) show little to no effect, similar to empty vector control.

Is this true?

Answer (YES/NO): NO